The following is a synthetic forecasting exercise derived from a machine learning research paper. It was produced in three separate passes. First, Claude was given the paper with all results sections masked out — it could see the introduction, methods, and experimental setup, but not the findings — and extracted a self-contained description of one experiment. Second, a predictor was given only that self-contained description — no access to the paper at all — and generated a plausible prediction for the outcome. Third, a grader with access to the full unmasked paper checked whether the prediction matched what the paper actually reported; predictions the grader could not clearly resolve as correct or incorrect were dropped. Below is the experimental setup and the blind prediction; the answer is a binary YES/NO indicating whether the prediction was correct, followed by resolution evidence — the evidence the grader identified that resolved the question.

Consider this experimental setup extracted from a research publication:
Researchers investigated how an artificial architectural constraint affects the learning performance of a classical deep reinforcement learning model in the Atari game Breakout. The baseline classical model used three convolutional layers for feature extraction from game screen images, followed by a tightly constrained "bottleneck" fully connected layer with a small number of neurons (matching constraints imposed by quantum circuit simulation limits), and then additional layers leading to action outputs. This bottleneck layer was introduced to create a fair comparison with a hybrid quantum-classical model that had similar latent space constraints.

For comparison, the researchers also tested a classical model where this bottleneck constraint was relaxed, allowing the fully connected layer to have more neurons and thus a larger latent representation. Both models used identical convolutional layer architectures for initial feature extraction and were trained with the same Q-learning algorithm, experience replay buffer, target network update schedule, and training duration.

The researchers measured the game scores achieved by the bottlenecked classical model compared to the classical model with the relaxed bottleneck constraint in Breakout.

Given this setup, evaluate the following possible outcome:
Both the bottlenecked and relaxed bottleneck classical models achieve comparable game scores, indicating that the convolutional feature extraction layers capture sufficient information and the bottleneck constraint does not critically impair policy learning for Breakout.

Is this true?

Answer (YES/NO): NO